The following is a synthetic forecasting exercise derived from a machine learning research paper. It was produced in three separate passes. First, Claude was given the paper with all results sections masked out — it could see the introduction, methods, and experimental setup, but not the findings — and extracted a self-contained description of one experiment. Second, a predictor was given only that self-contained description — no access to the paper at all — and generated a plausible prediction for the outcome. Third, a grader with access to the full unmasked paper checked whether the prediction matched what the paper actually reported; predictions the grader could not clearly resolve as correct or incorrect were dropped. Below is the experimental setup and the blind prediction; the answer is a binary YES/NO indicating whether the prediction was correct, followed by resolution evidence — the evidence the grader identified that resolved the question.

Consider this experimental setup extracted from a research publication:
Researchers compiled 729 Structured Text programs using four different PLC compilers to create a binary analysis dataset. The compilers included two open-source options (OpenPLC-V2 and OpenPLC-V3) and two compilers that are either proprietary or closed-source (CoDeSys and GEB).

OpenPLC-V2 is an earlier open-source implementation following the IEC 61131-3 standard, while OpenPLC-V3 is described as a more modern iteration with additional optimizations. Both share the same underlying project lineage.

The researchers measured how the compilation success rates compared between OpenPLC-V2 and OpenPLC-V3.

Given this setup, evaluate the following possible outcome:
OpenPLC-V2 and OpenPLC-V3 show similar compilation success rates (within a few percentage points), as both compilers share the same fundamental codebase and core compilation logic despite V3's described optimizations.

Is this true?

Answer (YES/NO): YES